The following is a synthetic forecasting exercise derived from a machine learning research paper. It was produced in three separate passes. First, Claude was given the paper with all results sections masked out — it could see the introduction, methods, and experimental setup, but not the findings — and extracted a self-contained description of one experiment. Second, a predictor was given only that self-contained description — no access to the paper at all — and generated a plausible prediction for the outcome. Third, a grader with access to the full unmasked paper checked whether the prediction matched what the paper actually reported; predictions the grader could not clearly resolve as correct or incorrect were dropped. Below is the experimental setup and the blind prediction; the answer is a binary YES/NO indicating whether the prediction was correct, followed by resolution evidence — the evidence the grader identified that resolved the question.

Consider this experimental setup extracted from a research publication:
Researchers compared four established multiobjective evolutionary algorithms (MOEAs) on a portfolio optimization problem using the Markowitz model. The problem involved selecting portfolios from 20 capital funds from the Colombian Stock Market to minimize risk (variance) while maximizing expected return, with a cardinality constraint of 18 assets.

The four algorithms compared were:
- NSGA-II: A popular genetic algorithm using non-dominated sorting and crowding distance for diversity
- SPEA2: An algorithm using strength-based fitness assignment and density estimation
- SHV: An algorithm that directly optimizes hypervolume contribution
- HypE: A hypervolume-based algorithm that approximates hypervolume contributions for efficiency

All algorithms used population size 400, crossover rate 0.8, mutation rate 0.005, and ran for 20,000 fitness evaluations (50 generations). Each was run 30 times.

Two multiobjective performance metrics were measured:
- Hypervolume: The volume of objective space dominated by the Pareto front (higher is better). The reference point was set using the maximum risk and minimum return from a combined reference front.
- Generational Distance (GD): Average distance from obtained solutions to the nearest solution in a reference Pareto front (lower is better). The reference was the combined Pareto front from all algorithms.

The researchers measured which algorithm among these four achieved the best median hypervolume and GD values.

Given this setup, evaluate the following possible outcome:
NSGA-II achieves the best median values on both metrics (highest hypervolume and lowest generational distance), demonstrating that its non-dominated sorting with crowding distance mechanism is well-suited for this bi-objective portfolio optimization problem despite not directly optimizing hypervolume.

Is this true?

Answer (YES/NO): NO